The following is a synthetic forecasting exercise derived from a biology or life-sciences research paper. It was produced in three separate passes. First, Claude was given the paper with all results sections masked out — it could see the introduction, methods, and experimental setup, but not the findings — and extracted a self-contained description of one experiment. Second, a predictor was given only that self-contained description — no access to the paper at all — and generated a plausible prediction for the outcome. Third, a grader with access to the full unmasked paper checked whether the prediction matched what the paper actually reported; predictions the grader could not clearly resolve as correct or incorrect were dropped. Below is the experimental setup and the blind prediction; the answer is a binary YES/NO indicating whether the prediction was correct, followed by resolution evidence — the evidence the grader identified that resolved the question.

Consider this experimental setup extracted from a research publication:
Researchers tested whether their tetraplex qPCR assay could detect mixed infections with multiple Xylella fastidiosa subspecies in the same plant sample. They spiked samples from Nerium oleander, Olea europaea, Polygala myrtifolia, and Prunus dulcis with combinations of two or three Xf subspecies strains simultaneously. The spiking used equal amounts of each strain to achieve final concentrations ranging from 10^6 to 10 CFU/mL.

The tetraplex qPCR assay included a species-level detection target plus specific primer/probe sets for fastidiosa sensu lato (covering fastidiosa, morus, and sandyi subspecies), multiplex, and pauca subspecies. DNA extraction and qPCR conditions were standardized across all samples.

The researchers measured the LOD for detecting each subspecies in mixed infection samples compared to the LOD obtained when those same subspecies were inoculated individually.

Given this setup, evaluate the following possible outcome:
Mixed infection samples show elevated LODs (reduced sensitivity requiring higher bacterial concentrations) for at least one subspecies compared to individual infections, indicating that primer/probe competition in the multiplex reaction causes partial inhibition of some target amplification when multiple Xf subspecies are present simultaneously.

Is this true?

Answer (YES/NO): NO